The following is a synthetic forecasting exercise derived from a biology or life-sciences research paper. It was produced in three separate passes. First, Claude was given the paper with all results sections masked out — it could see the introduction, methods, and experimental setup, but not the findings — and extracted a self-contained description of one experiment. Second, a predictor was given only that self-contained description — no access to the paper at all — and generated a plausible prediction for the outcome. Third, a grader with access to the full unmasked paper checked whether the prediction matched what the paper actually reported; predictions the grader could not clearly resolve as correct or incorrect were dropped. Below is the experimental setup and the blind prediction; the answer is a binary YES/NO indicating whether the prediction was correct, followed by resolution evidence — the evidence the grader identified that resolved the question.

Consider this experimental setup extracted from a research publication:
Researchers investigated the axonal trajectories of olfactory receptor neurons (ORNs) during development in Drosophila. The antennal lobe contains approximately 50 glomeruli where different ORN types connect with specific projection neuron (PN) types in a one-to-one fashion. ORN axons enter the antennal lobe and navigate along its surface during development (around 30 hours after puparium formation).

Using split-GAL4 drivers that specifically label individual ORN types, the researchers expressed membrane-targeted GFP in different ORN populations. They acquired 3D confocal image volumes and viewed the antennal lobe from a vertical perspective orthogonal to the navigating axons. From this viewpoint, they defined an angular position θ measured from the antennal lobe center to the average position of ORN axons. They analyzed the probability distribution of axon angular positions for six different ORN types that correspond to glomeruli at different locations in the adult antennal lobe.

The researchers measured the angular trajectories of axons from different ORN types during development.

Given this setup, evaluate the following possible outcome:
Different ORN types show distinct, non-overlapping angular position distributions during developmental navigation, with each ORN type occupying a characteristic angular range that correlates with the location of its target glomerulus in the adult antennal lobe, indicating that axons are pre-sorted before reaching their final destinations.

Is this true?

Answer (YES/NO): NO